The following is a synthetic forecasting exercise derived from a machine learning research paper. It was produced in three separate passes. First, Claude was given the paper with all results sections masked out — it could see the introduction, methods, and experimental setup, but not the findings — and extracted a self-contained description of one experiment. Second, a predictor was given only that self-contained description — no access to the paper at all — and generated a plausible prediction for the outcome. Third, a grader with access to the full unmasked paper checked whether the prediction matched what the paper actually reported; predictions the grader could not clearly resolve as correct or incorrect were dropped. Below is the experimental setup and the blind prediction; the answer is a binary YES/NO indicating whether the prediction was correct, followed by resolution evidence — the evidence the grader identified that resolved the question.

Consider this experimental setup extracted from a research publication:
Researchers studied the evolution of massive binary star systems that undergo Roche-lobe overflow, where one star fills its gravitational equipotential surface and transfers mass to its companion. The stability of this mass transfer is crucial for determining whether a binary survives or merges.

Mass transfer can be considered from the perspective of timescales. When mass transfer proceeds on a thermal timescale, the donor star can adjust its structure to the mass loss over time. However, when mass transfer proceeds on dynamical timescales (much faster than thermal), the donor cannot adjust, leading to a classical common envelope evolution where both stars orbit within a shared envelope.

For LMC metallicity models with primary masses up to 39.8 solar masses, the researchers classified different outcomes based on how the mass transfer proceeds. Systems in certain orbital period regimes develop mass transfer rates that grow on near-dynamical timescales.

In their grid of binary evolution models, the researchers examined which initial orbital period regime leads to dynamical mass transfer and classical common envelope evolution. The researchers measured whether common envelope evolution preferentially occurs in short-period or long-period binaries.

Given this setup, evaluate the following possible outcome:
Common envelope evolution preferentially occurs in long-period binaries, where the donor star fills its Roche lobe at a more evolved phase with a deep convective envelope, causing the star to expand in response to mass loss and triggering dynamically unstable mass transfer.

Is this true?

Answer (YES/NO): YES